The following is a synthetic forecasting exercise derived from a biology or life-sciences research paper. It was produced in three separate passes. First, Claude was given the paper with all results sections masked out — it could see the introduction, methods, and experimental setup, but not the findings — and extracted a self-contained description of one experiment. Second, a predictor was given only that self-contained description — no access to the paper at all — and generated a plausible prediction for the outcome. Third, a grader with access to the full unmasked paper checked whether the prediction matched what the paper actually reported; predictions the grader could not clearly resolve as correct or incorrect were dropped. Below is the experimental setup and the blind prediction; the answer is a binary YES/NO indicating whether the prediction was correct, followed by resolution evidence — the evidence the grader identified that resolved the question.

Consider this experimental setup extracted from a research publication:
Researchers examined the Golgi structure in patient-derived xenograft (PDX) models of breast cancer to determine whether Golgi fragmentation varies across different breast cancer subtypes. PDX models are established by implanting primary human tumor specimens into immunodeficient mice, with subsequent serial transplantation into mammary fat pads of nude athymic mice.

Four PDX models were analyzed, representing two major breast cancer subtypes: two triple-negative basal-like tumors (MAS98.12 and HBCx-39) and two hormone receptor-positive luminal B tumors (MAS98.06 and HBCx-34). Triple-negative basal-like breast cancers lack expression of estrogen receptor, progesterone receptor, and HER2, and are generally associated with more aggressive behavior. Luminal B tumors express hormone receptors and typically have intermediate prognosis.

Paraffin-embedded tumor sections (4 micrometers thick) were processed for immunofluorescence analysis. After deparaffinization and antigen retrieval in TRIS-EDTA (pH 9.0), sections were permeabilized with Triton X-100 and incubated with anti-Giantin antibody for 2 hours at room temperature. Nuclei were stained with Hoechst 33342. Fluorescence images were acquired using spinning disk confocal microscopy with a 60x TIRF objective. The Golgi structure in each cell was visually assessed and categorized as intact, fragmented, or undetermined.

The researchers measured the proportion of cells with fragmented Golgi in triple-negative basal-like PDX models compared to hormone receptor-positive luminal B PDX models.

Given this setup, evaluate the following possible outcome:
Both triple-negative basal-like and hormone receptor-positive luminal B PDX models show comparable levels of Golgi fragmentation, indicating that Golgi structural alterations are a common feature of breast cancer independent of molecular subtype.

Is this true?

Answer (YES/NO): NO